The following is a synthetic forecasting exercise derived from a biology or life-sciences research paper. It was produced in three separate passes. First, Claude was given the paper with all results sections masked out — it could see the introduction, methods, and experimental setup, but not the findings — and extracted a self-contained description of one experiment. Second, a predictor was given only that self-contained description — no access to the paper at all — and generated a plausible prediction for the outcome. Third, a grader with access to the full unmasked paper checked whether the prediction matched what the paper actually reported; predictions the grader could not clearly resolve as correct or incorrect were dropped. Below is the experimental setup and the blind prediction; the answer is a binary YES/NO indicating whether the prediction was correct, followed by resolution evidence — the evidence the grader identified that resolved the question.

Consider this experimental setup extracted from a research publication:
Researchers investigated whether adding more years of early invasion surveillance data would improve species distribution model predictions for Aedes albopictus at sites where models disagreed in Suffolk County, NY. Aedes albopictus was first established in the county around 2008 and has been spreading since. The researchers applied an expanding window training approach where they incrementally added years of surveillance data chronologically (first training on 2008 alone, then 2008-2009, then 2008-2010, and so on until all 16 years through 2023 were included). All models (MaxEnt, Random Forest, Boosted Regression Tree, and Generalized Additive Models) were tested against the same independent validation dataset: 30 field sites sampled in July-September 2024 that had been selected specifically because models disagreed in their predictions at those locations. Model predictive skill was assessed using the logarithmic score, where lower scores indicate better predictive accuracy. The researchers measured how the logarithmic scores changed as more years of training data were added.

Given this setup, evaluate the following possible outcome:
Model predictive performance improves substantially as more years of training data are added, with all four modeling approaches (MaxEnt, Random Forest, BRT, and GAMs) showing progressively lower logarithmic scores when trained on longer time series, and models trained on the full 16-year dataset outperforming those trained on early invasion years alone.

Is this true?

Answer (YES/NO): NO